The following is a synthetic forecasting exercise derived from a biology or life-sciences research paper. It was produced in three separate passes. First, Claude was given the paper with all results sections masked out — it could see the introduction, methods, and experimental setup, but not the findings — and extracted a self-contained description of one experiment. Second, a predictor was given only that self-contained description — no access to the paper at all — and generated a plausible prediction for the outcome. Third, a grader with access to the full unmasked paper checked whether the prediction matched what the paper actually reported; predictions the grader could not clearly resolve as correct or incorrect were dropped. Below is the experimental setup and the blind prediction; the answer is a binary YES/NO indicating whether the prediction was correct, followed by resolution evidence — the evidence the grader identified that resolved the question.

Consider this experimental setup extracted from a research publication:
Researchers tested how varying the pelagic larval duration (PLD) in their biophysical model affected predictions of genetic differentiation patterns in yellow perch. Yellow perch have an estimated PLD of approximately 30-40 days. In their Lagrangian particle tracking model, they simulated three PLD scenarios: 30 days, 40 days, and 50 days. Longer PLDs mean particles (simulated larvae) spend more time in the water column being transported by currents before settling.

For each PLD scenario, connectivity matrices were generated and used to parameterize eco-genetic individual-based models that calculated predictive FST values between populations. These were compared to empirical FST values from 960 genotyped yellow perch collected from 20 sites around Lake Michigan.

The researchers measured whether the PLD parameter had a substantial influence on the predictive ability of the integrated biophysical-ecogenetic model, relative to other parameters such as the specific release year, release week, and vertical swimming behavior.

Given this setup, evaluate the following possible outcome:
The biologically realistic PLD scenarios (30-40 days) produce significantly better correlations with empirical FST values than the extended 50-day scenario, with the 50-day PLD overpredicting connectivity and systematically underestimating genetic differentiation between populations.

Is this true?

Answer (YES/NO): NO